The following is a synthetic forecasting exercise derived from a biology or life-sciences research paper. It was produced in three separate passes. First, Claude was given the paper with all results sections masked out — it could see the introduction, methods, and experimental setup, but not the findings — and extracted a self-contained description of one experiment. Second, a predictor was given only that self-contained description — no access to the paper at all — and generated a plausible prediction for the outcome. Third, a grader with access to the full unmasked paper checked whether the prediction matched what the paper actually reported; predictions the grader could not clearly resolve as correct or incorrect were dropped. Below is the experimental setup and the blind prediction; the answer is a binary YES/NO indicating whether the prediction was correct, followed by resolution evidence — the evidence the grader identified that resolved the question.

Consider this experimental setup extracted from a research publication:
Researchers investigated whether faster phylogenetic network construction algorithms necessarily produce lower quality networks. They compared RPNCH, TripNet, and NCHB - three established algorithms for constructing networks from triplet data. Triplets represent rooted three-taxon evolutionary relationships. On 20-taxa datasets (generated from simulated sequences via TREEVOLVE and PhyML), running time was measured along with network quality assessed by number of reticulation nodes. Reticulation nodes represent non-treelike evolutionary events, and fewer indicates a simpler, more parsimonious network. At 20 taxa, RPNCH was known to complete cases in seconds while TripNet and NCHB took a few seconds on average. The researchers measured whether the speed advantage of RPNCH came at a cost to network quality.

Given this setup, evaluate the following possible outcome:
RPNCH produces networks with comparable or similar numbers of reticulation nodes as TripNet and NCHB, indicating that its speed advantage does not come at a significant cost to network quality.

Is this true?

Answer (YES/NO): NO